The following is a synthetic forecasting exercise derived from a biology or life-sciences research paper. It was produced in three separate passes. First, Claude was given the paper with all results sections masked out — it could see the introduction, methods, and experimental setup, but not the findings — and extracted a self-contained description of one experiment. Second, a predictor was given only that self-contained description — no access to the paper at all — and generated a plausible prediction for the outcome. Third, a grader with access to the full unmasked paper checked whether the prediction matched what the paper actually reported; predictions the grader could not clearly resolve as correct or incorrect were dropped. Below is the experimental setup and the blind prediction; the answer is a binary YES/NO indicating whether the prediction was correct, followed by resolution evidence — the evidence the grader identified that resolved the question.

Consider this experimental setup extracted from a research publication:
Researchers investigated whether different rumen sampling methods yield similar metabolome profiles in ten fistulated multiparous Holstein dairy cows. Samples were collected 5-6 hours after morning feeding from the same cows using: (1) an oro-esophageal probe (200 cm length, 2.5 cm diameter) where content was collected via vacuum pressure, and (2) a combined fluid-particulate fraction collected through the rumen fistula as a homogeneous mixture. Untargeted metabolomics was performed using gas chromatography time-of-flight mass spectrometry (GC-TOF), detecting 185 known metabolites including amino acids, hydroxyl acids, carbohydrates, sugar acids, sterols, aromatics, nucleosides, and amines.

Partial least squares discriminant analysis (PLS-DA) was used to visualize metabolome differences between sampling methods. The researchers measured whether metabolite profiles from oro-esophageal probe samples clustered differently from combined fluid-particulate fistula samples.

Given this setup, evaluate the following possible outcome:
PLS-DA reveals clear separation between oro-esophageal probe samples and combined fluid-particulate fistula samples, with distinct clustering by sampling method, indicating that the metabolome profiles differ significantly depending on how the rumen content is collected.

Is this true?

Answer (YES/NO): NO